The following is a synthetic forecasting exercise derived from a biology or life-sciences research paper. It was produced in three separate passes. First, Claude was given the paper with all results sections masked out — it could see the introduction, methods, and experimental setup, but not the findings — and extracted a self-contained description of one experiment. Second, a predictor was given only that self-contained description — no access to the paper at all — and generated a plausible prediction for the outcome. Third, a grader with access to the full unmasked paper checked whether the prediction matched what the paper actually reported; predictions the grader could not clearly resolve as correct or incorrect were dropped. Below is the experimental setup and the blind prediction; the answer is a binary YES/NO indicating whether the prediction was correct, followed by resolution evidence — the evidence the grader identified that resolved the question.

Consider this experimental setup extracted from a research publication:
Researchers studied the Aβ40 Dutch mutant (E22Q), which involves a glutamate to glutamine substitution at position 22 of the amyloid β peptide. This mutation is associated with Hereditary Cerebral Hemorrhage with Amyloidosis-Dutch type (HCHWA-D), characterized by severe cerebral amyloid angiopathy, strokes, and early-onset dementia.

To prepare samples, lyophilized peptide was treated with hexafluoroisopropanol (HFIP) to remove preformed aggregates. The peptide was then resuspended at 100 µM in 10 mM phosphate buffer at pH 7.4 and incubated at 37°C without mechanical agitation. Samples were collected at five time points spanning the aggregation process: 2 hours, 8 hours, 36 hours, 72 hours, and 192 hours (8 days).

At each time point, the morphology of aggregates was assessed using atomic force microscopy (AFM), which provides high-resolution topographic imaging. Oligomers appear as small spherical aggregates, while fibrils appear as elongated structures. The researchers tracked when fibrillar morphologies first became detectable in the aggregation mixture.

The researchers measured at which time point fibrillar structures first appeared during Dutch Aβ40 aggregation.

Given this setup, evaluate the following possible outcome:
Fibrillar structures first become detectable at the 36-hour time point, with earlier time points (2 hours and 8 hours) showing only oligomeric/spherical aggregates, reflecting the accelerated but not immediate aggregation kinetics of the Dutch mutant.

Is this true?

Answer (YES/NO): YES